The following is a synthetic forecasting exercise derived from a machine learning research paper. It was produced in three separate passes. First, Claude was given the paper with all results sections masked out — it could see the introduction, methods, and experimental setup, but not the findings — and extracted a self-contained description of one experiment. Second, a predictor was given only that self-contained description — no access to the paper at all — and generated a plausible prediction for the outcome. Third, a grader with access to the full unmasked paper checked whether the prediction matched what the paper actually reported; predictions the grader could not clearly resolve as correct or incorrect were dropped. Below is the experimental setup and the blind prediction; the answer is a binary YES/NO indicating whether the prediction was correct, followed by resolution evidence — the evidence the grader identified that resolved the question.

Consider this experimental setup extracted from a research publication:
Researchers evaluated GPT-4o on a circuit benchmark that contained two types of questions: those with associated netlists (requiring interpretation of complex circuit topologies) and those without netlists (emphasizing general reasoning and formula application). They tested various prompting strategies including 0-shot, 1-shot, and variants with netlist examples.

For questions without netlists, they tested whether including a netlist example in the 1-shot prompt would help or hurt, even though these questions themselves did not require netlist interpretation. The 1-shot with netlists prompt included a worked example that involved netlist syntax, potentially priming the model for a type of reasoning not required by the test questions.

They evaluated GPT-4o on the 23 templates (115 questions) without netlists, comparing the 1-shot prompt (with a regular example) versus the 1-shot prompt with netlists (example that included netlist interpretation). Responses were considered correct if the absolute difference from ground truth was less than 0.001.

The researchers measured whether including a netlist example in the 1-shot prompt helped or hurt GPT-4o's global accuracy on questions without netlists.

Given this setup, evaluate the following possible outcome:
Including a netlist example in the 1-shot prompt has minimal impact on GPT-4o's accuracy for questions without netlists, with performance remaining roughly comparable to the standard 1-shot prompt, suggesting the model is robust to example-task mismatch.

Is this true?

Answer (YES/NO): NO